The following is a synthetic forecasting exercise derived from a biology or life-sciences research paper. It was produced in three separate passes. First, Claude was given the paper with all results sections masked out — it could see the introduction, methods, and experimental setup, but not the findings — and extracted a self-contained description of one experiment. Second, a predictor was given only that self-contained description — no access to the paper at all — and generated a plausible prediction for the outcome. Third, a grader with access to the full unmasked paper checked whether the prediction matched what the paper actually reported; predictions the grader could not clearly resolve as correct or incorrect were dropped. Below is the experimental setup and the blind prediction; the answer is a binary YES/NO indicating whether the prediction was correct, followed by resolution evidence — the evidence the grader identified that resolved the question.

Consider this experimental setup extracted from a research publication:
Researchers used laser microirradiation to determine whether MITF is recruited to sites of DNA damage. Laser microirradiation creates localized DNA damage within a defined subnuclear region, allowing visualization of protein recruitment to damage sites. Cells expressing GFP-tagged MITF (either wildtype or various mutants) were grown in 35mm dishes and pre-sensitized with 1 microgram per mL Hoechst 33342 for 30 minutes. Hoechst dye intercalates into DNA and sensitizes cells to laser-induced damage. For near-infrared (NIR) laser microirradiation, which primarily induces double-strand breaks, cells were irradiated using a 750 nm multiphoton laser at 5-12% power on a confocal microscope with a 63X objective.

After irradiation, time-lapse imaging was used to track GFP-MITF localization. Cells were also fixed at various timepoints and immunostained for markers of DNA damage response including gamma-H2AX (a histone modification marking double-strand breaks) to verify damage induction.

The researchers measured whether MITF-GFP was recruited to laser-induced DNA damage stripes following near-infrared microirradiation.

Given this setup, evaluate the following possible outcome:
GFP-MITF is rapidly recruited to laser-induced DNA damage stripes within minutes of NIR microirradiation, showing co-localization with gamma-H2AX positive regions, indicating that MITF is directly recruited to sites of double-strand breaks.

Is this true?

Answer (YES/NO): NO